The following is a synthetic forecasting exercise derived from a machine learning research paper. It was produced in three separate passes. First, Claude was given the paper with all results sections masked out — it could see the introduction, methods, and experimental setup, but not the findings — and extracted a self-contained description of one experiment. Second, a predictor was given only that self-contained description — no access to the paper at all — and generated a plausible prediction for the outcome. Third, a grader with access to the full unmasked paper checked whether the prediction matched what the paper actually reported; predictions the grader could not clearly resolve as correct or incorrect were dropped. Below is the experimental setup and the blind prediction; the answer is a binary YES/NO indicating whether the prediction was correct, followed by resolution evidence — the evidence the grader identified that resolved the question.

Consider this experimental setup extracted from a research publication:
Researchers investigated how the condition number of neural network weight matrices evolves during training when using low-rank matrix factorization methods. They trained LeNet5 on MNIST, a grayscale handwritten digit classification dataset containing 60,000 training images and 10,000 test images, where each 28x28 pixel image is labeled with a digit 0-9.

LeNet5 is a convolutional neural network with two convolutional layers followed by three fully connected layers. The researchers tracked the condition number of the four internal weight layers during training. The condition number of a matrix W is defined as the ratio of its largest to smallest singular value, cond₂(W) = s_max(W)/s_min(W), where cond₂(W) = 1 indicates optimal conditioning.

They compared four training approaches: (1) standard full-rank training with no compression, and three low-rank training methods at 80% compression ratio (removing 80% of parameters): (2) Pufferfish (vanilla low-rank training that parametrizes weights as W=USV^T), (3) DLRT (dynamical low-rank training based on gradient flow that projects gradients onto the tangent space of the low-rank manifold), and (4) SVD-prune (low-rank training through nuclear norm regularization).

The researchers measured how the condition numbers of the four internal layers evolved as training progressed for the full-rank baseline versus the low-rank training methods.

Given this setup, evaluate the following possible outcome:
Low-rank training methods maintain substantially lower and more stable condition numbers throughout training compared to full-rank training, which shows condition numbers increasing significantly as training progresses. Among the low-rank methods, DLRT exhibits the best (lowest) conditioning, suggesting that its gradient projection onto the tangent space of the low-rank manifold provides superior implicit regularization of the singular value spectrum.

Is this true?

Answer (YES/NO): NO